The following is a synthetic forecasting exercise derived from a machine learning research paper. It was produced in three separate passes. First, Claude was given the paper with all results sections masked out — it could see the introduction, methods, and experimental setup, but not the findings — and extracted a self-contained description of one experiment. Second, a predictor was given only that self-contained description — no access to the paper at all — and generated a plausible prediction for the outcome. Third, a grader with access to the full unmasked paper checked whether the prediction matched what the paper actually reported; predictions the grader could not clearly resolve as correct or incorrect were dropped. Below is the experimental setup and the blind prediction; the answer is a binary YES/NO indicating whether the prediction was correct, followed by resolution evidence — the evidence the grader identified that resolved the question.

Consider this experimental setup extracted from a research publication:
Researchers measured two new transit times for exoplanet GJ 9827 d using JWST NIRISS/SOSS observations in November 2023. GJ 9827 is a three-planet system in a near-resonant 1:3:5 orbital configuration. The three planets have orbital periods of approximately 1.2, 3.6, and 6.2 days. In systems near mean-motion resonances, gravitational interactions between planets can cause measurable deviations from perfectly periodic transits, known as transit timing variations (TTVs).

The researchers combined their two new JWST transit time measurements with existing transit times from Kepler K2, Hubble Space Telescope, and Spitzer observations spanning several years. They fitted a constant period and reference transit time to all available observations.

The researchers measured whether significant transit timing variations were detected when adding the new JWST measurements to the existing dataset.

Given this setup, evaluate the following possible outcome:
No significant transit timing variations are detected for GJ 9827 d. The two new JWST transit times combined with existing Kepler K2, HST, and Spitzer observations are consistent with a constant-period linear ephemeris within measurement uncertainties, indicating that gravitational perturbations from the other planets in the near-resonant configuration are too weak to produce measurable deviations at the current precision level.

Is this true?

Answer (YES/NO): YES